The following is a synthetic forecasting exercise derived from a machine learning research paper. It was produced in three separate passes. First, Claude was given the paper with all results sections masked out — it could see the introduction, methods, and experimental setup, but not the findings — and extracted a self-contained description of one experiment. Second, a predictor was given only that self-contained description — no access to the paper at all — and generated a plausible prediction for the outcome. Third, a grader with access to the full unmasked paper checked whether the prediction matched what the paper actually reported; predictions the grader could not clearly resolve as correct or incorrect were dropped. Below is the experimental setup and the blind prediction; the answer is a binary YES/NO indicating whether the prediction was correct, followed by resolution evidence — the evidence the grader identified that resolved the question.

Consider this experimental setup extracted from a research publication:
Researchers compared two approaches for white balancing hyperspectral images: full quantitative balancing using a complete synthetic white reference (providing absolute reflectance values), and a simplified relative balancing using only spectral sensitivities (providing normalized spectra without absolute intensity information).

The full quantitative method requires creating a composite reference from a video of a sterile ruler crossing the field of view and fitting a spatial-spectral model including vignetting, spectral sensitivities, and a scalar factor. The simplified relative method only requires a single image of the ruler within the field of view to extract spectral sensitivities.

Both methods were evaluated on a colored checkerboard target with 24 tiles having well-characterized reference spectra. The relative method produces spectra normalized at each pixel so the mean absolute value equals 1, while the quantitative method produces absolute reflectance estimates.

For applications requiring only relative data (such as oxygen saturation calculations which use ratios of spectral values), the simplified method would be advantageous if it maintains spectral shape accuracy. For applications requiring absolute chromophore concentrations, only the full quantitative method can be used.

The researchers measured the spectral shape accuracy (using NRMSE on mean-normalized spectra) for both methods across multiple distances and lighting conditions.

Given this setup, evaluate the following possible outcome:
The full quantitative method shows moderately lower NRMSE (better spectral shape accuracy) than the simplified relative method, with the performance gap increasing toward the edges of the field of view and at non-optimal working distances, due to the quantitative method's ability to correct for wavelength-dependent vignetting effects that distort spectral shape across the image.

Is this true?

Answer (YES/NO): NO